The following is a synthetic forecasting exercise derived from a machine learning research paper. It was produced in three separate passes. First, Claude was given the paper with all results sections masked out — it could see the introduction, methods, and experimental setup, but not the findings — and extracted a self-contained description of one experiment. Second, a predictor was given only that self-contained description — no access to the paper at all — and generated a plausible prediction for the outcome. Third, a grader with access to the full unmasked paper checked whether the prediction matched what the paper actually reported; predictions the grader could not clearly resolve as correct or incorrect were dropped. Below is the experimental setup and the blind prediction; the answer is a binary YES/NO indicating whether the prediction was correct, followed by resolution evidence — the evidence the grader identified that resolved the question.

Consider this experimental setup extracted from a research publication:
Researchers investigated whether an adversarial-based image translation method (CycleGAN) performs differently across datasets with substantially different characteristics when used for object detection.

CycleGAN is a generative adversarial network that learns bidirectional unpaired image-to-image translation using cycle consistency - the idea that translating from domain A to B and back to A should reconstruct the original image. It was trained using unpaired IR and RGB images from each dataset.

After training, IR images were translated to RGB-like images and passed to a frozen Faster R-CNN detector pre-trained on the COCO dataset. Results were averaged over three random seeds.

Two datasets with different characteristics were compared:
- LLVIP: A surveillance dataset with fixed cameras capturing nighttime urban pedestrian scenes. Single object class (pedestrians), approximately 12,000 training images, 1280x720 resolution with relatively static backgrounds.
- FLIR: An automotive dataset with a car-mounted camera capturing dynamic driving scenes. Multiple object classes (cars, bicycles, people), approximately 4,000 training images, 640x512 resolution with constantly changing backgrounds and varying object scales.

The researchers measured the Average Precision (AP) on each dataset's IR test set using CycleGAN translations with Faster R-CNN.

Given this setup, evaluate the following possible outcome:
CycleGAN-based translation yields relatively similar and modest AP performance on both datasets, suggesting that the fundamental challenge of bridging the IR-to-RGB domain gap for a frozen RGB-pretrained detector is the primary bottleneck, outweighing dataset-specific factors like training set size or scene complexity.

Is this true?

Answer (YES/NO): YES